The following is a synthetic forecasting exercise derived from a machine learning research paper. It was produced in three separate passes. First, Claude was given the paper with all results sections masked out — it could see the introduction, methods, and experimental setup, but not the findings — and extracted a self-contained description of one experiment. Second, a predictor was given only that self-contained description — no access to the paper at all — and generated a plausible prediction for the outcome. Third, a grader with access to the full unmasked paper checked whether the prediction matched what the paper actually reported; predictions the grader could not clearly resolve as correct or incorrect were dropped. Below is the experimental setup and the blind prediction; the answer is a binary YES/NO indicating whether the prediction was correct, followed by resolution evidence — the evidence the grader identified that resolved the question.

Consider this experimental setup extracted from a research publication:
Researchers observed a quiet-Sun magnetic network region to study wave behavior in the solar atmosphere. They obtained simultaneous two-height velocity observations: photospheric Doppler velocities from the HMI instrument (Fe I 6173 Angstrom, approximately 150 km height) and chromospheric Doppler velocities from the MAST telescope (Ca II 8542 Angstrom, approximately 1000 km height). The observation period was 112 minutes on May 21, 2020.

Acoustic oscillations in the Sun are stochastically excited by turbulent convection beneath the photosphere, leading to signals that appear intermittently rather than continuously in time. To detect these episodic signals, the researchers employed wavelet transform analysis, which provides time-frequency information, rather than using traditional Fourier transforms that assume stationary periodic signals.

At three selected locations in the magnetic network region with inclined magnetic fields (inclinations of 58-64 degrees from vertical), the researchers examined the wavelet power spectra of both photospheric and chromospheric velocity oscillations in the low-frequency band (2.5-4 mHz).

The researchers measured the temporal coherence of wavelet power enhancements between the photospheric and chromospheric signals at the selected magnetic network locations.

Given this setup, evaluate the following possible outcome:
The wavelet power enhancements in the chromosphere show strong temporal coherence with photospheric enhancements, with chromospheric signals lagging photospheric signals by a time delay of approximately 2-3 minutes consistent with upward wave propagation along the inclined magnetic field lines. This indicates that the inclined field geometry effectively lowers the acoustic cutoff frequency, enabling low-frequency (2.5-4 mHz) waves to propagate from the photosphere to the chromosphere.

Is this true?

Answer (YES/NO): NO